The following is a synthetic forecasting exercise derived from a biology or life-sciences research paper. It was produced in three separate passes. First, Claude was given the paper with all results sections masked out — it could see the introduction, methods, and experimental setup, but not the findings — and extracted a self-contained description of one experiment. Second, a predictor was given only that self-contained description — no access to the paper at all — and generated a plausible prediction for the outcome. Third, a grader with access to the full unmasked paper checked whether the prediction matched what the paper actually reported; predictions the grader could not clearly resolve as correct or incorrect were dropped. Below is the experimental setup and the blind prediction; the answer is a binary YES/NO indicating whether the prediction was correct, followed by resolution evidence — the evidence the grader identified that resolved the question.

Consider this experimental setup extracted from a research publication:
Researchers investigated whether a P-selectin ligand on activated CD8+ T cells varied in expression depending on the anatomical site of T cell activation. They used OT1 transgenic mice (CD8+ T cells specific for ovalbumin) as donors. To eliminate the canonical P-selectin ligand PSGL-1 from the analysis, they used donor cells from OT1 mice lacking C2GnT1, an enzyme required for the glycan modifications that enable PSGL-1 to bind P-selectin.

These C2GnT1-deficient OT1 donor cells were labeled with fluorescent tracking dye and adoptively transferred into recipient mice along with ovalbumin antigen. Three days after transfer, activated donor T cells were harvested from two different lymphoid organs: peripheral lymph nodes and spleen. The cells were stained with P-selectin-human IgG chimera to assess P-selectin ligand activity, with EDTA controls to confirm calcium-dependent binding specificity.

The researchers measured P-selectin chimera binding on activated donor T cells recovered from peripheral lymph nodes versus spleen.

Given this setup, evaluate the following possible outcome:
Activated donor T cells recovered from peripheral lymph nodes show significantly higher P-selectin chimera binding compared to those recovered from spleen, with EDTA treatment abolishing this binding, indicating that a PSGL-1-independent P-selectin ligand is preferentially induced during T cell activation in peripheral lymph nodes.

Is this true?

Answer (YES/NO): YES